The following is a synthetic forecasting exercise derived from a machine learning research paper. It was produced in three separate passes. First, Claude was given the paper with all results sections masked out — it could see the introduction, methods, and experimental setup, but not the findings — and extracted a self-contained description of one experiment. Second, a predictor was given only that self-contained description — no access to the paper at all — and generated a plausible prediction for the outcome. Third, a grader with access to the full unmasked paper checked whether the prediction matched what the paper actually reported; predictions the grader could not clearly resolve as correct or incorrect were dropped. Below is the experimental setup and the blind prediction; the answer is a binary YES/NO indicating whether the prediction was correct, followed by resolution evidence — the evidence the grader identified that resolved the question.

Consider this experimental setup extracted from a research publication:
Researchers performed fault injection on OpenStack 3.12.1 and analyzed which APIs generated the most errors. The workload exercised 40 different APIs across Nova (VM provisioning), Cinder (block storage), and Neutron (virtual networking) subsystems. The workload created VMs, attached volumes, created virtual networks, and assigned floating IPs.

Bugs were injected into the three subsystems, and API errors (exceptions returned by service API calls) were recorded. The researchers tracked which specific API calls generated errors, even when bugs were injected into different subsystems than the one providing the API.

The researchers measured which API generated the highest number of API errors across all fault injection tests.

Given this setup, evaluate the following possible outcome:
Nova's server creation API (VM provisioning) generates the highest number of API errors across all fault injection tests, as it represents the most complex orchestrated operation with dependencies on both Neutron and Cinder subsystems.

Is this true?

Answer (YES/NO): NO